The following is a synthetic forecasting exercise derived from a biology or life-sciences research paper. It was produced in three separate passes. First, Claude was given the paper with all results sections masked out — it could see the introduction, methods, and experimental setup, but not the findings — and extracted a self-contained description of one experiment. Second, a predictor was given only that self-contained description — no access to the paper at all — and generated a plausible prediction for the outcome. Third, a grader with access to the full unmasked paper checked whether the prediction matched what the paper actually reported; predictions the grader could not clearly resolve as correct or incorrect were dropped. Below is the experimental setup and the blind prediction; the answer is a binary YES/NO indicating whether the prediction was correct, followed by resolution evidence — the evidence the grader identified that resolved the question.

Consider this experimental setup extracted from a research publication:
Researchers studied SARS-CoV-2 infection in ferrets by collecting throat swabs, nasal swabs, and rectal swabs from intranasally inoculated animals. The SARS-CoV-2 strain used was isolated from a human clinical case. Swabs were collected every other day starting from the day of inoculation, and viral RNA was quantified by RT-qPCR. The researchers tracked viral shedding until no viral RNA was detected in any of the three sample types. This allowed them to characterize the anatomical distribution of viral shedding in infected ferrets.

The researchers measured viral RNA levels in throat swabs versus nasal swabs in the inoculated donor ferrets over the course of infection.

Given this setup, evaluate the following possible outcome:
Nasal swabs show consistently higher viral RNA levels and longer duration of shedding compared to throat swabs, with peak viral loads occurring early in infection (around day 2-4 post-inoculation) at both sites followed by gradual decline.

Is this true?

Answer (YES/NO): NO